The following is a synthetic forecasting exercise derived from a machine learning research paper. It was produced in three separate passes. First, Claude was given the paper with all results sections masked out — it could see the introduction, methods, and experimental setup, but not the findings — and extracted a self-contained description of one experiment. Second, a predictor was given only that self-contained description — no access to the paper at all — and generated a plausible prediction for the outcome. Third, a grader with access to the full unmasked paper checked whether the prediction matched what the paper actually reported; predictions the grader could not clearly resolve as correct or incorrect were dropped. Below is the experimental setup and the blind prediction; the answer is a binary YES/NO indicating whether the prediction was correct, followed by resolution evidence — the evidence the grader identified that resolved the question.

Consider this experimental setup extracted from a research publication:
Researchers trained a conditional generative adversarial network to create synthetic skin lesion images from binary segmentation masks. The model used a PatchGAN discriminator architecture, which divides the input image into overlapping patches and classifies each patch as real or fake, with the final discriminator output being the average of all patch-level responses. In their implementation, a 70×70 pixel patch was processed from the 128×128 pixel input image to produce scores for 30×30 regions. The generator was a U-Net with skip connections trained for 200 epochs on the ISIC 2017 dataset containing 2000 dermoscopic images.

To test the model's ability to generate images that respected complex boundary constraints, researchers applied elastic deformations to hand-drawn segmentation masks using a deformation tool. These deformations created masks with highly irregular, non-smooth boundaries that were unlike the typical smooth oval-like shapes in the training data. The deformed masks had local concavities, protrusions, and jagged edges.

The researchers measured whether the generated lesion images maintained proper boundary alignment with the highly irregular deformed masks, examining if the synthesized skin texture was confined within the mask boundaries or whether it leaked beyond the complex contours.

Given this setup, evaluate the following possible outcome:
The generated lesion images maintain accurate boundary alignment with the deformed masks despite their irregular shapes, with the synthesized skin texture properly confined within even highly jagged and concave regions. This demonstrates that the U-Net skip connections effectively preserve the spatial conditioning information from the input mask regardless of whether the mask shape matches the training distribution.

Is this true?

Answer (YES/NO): YES